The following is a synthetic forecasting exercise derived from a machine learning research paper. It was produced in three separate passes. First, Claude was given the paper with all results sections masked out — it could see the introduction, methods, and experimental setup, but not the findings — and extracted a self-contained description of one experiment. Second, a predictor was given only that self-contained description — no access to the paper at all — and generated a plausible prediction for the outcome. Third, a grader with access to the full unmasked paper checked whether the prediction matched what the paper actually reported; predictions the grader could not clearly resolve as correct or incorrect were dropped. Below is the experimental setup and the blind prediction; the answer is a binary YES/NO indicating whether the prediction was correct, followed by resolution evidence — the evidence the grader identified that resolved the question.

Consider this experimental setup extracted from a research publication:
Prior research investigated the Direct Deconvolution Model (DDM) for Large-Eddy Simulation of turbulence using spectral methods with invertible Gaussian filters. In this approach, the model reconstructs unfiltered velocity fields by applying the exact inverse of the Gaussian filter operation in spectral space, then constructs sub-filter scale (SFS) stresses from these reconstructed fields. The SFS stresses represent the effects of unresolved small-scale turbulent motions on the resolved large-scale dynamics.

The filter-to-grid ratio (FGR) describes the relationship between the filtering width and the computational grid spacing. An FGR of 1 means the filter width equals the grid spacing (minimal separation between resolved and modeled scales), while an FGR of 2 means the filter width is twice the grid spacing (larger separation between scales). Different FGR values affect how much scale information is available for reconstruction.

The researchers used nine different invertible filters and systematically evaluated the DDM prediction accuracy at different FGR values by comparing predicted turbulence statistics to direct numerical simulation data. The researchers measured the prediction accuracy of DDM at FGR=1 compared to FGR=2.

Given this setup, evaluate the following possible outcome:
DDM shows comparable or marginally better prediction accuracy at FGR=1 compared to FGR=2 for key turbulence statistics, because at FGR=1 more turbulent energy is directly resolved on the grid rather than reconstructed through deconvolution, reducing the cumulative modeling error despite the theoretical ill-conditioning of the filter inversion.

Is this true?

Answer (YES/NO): NO